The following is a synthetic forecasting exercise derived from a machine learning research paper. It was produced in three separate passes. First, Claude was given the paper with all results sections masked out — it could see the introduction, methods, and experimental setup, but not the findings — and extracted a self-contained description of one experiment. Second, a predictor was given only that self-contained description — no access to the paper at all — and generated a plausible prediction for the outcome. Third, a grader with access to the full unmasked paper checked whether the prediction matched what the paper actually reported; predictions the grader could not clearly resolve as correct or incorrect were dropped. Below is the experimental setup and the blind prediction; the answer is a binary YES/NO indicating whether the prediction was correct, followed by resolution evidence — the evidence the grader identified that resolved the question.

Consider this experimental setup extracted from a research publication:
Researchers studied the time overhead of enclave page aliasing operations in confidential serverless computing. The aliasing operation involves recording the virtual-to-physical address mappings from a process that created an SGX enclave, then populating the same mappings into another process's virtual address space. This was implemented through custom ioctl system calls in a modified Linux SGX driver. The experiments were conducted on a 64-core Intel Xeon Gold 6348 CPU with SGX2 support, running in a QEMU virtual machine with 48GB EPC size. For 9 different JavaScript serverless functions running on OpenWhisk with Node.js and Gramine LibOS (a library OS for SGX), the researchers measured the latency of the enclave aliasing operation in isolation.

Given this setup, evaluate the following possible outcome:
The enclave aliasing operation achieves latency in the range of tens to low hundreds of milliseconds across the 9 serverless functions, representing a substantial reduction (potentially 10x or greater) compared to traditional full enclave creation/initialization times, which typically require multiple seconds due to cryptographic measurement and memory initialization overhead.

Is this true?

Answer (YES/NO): NO